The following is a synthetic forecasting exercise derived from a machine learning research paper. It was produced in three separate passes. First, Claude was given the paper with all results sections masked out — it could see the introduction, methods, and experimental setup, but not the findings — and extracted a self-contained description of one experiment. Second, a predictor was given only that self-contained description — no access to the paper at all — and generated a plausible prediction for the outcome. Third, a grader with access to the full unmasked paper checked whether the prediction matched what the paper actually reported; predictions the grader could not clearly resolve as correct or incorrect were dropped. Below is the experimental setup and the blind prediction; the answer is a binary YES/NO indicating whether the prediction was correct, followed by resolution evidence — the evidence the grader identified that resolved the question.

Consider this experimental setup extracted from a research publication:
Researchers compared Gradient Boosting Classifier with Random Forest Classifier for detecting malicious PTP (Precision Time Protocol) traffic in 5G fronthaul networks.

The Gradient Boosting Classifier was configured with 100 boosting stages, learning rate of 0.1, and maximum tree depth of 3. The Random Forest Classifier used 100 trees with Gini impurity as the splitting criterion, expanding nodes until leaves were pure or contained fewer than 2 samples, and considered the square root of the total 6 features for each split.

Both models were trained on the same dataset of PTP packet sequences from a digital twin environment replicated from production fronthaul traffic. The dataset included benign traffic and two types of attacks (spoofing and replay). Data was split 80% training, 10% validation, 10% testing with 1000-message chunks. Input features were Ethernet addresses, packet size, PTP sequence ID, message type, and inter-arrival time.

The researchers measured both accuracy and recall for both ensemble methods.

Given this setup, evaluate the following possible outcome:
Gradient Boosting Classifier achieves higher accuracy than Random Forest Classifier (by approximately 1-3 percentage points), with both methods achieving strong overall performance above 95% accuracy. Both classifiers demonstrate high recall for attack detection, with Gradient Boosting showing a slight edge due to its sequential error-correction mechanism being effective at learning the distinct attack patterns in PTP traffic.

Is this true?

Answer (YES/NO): NO